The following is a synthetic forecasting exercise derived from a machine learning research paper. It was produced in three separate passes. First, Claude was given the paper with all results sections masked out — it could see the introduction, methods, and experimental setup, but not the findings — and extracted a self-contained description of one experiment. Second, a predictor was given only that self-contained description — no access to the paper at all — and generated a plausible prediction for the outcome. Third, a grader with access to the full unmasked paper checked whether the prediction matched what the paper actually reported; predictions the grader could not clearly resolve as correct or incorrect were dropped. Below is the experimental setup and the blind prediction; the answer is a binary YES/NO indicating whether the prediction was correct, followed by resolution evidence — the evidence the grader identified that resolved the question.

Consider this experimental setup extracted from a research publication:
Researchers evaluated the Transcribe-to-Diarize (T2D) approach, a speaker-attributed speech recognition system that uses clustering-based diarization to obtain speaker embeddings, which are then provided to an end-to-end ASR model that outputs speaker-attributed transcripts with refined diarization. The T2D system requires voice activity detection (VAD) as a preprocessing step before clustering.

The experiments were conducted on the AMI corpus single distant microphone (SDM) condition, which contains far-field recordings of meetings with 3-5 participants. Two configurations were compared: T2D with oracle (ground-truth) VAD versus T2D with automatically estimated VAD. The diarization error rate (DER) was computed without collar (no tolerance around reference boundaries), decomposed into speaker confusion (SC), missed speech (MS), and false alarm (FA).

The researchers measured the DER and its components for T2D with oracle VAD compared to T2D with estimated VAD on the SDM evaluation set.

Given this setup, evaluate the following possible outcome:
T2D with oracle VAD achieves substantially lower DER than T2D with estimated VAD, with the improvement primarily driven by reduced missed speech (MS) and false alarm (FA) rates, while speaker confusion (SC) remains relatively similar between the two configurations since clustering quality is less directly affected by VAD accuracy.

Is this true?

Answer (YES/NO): YES